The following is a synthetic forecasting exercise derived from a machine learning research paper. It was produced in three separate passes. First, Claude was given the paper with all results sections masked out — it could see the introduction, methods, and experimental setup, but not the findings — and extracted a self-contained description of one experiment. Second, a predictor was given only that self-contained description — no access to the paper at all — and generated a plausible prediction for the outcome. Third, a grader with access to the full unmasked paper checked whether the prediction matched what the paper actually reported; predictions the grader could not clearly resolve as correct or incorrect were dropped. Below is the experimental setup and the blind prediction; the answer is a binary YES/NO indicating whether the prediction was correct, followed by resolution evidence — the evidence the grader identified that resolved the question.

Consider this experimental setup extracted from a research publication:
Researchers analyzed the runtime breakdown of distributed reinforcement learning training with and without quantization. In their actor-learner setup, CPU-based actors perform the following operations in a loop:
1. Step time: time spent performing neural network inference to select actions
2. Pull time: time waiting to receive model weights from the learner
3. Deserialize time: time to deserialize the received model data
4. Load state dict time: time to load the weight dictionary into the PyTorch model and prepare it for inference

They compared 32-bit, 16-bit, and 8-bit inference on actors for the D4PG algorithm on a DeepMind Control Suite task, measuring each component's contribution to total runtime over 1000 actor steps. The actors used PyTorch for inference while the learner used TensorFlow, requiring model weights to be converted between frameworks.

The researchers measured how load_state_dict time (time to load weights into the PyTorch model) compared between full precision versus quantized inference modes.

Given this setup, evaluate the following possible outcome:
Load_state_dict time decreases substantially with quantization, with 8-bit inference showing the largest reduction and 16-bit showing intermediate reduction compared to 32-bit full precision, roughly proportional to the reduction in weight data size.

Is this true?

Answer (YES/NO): NO